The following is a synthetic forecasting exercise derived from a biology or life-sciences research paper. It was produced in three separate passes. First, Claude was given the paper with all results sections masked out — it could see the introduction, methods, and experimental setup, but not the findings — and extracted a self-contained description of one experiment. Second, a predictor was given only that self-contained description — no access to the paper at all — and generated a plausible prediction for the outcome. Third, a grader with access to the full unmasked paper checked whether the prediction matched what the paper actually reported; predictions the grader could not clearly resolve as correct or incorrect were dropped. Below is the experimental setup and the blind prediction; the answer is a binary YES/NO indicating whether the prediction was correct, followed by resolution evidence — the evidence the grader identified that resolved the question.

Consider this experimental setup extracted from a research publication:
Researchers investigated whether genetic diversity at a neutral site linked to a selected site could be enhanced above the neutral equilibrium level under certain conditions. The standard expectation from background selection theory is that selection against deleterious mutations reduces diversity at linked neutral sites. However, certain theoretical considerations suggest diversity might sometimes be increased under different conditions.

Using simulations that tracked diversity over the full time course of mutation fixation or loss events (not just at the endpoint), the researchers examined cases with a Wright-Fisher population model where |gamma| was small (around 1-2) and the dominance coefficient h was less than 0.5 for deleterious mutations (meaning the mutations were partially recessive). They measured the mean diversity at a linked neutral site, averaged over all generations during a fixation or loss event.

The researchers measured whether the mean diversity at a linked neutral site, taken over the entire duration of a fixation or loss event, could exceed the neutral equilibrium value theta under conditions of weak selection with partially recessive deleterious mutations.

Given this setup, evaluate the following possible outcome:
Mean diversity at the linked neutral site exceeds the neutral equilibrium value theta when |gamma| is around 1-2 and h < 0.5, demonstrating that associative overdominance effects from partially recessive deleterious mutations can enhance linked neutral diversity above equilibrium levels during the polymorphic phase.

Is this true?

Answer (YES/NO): YES